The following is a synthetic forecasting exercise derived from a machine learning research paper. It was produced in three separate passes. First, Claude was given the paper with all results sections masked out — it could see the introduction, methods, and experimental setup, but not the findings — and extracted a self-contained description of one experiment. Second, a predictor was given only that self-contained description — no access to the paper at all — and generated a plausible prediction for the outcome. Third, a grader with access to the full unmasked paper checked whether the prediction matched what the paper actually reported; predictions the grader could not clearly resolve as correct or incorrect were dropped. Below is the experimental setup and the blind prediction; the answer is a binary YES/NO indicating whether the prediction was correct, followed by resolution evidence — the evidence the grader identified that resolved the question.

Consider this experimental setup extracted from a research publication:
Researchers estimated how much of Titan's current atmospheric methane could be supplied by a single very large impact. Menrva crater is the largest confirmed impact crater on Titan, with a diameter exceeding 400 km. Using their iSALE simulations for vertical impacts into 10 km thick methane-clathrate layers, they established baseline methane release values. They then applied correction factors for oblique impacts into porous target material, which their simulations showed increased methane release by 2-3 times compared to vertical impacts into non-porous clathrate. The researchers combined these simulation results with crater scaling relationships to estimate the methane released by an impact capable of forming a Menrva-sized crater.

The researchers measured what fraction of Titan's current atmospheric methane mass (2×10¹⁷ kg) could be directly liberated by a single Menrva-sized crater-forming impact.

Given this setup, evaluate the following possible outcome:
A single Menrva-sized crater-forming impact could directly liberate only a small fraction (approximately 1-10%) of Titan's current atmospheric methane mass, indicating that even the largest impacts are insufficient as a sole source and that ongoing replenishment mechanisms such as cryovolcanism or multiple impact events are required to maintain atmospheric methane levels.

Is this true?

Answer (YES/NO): NO